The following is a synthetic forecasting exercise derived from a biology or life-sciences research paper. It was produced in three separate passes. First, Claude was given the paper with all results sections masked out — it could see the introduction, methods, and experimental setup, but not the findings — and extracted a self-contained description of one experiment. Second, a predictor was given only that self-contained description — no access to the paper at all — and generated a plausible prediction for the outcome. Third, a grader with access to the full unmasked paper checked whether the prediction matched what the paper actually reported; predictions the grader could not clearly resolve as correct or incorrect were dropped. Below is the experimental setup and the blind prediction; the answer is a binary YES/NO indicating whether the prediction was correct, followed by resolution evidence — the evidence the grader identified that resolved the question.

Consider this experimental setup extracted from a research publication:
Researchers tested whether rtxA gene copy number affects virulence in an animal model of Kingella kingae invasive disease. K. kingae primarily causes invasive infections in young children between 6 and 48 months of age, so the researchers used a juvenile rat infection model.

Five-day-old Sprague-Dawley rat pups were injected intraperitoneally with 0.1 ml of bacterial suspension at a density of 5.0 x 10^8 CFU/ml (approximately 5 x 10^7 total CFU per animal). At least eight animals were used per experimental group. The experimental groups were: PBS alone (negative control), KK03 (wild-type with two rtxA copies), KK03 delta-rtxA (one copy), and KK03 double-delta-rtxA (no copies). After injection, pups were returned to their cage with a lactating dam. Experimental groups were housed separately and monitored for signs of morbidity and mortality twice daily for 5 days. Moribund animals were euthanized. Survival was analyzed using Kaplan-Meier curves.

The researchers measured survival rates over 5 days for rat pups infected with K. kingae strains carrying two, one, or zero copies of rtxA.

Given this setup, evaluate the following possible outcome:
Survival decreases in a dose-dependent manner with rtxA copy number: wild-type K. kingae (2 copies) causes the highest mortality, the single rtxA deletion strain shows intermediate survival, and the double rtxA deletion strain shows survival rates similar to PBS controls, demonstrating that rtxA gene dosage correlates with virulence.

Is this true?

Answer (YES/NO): NO